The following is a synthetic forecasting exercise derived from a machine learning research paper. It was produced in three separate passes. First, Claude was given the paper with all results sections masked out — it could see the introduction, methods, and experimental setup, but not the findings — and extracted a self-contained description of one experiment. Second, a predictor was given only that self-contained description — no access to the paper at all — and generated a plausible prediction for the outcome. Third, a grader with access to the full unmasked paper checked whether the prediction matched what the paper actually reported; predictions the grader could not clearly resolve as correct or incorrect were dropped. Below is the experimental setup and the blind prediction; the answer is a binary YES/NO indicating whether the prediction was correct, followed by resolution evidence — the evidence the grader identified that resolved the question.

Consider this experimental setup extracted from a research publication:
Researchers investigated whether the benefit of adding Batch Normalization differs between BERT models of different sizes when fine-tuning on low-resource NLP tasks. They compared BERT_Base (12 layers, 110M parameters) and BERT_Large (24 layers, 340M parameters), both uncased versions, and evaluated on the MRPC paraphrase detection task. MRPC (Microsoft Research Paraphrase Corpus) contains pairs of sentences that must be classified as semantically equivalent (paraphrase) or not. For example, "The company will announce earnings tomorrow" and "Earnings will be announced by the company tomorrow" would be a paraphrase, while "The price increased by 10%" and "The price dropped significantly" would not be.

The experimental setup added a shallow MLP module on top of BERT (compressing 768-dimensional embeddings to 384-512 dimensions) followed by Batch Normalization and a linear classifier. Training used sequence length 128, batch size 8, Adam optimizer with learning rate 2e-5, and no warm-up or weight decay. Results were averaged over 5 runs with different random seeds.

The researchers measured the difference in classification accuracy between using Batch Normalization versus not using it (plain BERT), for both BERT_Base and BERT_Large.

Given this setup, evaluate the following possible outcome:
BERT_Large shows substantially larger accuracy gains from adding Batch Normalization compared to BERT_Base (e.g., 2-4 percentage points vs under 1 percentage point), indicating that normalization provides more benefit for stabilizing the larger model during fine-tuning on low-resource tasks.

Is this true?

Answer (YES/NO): NO